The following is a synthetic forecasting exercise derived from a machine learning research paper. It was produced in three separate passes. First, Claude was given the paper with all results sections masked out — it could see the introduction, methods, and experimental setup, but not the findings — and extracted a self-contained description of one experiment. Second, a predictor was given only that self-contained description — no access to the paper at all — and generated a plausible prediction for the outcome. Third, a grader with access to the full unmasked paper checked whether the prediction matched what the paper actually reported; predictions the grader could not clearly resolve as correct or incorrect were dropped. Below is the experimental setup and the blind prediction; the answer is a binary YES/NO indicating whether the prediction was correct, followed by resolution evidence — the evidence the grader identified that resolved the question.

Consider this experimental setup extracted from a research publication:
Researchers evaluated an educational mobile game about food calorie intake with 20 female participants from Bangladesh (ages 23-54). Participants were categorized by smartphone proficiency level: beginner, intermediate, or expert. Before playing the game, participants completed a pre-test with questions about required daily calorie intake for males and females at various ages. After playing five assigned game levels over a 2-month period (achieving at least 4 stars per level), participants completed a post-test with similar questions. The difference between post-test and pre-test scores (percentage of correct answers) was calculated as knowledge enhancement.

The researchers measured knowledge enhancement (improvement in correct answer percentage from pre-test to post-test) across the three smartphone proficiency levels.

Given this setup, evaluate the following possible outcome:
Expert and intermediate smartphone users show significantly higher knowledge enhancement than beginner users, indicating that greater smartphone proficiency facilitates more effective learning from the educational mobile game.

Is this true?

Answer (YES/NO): NO